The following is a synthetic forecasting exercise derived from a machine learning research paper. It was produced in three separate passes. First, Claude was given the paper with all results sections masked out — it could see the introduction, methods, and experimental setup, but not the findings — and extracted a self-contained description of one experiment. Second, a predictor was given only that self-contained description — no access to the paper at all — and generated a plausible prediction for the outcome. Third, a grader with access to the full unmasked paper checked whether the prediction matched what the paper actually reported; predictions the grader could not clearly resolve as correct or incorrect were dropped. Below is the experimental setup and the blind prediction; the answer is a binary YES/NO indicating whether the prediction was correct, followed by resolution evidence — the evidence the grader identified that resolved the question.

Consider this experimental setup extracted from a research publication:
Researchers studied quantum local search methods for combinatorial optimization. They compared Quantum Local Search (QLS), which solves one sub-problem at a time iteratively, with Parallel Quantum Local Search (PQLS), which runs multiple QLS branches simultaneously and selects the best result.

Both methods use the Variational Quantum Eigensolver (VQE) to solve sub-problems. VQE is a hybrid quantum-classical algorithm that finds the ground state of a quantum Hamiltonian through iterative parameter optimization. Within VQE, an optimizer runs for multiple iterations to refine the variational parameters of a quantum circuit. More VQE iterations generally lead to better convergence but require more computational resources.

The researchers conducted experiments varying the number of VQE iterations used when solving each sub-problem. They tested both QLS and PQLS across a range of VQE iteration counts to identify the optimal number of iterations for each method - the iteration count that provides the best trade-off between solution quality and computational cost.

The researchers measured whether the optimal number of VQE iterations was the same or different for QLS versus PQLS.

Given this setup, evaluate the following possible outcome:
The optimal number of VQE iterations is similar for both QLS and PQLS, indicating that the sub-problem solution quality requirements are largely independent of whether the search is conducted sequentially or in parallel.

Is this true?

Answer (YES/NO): NO